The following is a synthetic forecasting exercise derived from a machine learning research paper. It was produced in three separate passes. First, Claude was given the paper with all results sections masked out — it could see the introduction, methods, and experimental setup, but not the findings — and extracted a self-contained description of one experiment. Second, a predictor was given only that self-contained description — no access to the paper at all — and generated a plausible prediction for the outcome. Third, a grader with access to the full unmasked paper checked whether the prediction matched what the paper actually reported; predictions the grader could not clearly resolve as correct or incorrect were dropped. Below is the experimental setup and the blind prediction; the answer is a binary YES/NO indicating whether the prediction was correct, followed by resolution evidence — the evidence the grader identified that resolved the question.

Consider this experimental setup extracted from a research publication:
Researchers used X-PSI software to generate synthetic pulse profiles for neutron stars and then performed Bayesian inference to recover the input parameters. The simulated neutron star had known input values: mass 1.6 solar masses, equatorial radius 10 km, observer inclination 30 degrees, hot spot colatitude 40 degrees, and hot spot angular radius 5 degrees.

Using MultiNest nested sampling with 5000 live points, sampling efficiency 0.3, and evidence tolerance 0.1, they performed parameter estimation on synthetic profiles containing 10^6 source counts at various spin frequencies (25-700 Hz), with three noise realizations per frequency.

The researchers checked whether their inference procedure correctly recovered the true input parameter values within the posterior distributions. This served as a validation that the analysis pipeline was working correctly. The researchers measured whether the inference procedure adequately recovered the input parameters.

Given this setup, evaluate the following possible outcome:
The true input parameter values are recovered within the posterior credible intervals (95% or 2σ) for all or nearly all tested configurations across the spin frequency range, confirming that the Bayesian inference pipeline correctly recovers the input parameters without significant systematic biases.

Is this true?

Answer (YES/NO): YES